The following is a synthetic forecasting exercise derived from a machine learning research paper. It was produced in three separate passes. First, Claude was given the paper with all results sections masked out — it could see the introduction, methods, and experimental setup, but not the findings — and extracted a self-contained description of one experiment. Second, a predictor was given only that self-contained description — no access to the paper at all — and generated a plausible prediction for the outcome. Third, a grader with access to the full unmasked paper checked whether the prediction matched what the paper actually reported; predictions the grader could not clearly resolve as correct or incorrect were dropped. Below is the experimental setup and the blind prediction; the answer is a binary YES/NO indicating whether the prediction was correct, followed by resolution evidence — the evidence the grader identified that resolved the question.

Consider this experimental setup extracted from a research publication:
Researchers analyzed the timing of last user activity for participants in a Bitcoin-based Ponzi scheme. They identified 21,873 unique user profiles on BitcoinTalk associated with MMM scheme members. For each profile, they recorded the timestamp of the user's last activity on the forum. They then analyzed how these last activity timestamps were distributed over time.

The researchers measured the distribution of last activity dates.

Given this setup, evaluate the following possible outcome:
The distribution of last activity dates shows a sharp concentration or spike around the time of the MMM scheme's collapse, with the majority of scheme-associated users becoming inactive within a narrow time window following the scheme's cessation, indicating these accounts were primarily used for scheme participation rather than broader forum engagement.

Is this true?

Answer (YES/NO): NO